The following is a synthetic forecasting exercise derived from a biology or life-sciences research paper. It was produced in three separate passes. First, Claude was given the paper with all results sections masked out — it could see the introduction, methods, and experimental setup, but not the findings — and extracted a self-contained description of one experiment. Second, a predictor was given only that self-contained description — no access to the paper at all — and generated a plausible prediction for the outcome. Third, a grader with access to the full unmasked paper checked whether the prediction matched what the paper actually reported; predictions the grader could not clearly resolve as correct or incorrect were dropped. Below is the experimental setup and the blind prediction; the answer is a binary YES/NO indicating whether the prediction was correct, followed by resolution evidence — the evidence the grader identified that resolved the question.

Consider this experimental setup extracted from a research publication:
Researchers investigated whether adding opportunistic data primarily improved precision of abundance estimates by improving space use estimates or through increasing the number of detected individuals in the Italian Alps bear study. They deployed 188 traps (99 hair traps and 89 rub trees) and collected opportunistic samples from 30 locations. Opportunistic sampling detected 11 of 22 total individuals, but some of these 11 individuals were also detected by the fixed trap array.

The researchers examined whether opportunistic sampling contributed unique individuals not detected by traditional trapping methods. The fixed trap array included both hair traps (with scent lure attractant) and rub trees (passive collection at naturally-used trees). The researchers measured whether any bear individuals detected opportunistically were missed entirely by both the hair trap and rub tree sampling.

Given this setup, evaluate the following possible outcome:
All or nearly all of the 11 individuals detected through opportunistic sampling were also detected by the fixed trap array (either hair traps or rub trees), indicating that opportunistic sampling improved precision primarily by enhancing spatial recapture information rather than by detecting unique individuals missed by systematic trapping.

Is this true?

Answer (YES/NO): YES